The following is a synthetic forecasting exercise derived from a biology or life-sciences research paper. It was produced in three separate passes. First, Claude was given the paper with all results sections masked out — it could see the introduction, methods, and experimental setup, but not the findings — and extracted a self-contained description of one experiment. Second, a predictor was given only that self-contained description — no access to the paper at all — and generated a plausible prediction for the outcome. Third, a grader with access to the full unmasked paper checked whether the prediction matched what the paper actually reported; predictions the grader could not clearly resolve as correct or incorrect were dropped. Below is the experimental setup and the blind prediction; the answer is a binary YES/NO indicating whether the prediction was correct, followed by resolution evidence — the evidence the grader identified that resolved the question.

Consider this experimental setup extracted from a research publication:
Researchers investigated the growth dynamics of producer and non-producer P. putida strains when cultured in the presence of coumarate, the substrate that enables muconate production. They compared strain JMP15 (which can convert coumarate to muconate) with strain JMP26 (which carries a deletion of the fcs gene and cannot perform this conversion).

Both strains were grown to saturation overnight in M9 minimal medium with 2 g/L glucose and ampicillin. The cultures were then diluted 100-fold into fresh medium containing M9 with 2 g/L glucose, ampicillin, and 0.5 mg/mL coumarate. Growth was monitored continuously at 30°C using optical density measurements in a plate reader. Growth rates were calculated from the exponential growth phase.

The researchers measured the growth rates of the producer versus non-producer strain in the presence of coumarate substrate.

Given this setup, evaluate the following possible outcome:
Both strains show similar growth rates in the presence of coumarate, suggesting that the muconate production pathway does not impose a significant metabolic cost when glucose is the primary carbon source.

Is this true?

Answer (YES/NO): NO